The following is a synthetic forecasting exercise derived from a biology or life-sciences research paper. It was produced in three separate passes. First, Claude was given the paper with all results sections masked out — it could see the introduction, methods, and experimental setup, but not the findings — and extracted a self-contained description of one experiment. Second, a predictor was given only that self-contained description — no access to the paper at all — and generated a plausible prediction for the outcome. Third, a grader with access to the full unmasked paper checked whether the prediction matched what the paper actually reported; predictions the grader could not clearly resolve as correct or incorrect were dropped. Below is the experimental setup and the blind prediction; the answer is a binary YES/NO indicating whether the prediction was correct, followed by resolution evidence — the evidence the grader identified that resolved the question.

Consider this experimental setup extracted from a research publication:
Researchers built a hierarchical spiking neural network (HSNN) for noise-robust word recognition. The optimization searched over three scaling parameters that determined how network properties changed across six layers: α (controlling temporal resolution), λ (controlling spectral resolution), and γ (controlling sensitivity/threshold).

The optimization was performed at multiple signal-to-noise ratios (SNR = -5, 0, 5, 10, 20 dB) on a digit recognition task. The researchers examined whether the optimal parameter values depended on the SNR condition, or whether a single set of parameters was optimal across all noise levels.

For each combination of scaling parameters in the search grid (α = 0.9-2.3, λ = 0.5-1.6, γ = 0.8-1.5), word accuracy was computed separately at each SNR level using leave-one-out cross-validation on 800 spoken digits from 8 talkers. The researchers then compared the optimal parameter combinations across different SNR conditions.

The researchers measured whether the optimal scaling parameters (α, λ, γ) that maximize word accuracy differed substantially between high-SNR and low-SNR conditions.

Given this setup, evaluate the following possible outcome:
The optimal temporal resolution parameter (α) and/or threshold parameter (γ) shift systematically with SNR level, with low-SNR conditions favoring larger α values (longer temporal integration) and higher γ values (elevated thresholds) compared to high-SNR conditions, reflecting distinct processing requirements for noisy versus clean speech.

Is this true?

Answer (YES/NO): NO